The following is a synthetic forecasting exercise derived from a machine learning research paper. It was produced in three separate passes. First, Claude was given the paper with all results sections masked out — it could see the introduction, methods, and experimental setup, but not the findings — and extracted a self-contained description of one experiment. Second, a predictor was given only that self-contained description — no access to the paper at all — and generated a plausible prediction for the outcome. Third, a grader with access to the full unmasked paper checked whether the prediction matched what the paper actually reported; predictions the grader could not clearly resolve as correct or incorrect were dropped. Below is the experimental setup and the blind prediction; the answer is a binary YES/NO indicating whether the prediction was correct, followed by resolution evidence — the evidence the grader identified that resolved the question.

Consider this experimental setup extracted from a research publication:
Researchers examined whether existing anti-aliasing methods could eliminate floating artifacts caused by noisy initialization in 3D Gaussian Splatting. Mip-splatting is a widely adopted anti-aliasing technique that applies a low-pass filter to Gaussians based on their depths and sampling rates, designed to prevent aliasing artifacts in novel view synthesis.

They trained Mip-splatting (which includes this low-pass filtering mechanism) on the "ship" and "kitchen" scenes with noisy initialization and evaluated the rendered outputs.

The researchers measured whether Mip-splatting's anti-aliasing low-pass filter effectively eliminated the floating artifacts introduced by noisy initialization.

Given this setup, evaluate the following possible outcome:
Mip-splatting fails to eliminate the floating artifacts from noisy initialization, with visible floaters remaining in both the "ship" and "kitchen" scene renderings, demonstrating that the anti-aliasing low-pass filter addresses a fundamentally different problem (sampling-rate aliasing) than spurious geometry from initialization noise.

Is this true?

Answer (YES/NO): YES